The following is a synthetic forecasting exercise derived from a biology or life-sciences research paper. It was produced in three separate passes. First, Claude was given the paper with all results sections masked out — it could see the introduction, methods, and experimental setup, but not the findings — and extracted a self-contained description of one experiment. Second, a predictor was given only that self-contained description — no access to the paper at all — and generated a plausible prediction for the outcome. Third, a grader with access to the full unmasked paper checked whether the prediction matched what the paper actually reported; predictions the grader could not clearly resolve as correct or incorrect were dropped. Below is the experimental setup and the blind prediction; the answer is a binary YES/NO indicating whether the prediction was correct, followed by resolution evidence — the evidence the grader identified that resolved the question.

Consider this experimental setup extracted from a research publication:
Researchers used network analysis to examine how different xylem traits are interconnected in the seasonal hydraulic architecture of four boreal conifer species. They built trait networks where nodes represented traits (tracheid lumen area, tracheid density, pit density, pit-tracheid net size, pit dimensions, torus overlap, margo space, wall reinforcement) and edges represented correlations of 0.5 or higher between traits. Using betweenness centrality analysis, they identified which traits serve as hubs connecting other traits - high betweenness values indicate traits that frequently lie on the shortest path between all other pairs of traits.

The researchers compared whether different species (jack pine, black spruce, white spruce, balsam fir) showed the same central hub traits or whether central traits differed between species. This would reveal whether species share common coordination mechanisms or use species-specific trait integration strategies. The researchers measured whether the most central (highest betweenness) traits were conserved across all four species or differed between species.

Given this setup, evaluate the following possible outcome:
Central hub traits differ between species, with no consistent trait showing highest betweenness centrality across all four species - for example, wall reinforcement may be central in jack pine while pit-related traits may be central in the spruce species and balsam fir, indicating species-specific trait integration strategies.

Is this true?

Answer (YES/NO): NO